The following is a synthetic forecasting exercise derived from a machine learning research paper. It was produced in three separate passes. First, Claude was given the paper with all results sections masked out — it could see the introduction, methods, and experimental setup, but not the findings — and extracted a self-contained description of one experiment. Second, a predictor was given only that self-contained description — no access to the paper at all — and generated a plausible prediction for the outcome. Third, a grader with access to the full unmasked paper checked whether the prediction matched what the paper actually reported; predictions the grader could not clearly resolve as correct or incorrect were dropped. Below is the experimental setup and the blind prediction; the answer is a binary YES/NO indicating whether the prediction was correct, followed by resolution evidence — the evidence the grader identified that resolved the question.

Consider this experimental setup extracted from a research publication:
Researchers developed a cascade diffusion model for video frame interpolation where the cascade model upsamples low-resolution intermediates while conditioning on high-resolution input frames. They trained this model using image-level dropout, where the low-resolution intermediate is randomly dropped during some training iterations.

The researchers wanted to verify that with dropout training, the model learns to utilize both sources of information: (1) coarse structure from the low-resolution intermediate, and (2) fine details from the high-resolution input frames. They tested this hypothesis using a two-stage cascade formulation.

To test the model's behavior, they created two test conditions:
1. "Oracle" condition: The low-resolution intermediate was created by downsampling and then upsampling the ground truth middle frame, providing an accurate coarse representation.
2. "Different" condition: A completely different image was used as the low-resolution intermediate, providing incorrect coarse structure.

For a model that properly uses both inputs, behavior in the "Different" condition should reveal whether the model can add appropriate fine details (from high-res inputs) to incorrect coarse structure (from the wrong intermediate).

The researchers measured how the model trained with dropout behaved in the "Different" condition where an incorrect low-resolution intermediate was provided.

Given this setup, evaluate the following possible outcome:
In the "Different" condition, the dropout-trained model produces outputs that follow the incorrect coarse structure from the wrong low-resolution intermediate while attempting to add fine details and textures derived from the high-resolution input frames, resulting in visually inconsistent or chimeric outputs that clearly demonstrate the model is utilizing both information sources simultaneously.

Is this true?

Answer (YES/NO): YES